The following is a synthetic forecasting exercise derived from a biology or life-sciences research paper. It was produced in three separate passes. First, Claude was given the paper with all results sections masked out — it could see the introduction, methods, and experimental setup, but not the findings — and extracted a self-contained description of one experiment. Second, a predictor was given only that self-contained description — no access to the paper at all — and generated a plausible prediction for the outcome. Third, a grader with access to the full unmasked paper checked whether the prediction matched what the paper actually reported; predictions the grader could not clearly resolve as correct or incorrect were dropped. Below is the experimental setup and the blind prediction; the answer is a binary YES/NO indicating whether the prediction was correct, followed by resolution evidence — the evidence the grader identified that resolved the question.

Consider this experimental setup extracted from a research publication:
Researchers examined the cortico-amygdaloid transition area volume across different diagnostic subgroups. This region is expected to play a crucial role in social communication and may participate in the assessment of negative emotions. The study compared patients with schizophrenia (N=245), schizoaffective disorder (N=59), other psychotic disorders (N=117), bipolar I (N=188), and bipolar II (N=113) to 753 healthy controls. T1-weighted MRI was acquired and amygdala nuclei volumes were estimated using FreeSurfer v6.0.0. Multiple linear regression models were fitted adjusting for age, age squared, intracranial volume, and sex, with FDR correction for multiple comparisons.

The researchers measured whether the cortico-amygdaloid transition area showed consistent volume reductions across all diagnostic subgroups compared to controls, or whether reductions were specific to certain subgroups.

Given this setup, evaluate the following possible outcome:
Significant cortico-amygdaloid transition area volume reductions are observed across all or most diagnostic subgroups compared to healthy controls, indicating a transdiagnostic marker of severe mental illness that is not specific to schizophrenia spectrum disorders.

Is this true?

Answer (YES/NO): YES